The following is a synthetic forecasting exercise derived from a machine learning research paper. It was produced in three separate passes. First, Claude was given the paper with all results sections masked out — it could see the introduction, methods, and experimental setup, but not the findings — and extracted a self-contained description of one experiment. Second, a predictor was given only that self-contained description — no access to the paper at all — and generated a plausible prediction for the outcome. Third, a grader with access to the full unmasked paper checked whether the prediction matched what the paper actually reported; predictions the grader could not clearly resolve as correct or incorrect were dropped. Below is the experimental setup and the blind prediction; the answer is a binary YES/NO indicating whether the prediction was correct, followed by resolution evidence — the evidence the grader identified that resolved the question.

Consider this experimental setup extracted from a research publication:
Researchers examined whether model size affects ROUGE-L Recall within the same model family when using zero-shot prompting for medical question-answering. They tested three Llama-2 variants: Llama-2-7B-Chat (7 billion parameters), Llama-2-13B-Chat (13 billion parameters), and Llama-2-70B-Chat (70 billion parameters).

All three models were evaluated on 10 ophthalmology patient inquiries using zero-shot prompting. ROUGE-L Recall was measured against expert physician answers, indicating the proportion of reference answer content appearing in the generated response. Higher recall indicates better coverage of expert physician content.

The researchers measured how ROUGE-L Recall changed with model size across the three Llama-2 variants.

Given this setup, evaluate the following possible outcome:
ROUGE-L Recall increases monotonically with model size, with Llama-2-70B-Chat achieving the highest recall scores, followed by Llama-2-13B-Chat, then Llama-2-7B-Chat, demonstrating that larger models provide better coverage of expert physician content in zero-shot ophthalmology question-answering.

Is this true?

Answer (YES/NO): NO